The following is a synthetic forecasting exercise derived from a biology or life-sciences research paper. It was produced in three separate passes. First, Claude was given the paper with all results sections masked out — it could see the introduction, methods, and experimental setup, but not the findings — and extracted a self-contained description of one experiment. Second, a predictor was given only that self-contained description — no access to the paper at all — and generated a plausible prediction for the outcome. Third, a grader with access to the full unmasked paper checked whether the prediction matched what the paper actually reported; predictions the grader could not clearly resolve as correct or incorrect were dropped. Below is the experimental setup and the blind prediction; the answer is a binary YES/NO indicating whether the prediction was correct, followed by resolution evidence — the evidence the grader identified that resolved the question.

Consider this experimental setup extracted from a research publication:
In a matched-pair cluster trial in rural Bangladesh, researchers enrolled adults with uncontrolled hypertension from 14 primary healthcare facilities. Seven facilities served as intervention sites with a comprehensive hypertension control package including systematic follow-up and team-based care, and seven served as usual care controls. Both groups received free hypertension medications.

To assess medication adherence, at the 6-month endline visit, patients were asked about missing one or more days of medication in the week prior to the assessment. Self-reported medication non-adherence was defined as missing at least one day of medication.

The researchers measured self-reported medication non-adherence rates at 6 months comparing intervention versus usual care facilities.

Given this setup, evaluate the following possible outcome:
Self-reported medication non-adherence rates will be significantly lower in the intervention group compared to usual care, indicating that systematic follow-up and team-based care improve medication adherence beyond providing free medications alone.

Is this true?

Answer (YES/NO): YES